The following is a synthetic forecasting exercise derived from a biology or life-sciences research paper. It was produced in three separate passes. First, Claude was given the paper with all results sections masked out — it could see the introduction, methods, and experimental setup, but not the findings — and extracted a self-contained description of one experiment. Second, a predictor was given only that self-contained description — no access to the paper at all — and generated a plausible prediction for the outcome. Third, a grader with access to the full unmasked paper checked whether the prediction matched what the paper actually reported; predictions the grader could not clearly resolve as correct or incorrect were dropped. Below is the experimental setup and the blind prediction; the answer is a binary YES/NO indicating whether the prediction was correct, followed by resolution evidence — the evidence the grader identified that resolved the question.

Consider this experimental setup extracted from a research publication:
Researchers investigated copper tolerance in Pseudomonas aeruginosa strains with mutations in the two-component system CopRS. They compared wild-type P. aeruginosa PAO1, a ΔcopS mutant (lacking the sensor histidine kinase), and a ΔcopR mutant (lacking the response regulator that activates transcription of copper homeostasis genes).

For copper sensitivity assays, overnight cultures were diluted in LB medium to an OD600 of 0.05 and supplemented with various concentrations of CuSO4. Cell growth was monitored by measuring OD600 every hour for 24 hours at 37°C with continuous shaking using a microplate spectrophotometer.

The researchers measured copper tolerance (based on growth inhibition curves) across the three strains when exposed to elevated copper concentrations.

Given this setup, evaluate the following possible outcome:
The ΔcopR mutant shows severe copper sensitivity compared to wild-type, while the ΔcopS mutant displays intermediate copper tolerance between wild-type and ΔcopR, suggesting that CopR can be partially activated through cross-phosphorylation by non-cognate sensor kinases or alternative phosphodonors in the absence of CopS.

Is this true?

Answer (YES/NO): NO